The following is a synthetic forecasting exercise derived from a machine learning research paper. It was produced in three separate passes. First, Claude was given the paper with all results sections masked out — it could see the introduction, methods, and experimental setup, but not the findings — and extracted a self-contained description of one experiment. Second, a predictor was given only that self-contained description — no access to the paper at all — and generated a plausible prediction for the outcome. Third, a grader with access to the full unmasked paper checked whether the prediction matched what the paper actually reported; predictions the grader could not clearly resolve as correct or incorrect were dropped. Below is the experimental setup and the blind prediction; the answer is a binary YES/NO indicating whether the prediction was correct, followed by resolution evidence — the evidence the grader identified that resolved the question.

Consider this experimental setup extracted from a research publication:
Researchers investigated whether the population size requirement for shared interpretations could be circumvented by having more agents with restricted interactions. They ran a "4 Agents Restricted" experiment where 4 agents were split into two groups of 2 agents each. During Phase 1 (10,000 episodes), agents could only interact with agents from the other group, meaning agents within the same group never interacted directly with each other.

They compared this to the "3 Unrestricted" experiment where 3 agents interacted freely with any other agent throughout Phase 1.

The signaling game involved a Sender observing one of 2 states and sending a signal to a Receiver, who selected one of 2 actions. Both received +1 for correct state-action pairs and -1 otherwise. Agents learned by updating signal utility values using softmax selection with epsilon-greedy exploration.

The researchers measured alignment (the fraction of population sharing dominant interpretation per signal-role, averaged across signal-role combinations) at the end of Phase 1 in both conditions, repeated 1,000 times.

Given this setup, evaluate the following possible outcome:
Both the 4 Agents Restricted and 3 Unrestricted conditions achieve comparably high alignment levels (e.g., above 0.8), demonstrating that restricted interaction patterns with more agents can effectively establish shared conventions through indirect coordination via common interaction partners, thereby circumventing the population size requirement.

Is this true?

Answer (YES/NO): NO